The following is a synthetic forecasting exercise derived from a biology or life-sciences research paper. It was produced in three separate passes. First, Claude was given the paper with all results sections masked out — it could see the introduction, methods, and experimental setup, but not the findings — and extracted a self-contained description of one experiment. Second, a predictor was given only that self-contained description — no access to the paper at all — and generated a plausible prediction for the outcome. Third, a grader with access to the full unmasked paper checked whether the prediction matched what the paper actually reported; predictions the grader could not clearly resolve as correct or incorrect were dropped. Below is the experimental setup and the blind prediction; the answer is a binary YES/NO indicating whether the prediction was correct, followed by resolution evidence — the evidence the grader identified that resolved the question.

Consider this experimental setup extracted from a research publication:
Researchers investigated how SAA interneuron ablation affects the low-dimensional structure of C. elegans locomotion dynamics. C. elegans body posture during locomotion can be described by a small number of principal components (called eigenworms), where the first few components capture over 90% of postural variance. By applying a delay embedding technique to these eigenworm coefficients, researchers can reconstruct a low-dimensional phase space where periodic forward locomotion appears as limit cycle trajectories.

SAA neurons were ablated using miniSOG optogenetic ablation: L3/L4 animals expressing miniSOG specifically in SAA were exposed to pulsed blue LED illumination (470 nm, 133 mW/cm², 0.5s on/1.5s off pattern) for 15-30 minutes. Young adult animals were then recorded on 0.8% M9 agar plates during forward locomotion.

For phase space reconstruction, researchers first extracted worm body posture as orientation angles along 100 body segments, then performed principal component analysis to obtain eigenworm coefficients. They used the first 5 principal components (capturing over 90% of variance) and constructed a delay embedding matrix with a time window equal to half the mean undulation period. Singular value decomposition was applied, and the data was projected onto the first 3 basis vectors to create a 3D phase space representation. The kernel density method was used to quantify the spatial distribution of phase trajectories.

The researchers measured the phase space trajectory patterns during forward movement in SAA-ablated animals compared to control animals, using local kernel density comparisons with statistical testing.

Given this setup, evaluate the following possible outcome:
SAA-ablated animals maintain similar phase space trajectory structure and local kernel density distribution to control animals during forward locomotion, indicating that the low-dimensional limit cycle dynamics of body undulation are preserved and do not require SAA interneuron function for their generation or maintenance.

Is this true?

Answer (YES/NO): NO